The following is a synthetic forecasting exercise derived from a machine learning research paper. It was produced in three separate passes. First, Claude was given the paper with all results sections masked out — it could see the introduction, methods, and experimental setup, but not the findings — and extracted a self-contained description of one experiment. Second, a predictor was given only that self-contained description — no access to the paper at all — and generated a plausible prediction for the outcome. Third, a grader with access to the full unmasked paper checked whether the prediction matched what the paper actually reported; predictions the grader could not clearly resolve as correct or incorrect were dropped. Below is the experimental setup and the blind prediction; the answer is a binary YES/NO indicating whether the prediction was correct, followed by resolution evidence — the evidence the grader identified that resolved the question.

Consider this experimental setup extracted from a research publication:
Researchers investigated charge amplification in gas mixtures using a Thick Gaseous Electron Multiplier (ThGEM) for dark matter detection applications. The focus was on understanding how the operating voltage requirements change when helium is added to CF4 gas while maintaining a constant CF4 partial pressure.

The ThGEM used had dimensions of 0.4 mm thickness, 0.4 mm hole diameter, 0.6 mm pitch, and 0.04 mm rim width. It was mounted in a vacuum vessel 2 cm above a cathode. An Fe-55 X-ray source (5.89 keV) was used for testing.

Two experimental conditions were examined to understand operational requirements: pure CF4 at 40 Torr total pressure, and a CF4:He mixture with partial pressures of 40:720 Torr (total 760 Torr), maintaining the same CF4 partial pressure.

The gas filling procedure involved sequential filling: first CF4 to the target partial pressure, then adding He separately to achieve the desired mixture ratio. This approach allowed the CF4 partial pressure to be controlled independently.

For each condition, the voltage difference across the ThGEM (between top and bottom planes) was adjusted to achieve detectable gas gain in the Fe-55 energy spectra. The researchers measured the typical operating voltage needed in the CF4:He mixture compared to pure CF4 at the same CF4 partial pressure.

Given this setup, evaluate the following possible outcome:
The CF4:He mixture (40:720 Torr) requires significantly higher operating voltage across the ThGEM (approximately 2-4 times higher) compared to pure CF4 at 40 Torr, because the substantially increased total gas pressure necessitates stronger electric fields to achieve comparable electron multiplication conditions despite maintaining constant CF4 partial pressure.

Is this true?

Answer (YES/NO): NO